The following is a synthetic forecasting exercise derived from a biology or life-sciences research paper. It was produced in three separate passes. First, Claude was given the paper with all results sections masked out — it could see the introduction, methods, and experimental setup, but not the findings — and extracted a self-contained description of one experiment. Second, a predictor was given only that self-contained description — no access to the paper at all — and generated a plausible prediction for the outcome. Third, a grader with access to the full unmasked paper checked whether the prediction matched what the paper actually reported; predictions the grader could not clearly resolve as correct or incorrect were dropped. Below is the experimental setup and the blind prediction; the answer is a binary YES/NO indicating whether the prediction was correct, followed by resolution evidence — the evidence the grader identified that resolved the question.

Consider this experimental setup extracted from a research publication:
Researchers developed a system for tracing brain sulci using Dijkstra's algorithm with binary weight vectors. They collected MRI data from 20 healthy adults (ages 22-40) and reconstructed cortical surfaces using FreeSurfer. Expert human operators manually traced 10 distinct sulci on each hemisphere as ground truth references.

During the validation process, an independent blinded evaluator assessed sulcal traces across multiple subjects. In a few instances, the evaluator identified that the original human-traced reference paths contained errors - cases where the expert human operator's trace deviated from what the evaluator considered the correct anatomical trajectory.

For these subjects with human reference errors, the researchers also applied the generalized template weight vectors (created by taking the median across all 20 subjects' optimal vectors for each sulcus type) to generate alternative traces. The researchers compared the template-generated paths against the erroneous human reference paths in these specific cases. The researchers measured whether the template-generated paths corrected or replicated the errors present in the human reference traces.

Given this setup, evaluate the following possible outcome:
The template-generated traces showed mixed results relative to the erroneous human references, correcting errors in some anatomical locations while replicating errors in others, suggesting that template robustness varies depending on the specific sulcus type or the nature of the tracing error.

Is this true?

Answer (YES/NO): NO